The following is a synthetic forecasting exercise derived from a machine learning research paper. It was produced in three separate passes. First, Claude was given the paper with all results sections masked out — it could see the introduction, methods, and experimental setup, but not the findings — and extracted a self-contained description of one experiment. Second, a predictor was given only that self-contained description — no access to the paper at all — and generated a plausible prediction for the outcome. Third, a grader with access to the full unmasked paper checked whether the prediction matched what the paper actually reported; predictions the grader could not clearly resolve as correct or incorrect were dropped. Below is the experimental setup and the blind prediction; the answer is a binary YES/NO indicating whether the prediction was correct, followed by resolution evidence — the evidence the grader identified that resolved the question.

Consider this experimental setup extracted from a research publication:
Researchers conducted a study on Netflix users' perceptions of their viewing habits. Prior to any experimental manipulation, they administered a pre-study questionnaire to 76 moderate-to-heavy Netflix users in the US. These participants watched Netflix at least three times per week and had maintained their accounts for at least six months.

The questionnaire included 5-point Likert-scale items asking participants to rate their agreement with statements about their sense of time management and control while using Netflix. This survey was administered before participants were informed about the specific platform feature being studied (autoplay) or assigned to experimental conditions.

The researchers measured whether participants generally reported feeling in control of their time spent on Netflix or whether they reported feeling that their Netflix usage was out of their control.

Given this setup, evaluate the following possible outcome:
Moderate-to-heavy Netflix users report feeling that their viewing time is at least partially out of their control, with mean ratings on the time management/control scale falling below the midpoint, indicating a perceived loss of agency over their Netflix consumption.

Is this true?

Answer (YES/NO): NO